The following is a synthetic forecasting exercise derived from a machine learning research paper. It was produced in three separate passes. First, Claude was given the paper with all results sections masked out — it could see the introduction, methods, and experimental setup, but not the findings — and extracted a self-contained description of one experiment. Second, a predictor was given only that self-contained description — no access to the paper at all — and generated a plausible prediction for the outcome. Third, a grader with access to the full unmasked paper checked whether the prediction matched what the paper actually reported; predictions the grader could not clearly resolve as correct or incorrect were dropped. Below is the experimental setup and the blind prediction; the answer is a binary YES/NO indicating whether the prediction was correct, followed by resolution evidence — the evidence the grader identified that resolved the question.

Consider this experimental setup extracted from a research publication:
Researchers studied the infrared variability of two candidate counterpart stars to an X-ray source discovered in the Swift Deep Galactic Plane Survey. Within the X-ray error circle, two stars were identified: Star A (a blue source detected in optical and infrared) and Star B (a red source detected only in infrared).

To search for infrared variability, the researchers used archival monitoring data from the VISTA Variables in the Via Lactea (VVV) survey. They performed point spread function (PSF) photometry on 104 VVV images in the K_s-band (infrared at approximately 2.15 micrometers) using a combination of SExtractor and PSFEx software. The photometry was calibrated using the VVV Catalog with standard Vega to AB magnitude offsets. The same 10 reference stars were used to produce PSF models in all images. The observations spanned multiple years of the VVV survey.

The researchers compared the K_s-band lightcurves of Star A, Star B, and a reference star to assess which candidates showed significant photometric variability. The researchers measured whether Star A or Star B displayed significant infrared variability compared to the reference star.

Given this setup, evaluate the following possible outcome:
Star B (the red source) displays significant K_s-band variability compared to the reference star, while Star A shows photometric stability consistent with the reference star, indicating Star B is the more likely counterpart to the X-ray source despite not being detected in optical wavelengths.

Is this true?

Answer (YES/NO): NO